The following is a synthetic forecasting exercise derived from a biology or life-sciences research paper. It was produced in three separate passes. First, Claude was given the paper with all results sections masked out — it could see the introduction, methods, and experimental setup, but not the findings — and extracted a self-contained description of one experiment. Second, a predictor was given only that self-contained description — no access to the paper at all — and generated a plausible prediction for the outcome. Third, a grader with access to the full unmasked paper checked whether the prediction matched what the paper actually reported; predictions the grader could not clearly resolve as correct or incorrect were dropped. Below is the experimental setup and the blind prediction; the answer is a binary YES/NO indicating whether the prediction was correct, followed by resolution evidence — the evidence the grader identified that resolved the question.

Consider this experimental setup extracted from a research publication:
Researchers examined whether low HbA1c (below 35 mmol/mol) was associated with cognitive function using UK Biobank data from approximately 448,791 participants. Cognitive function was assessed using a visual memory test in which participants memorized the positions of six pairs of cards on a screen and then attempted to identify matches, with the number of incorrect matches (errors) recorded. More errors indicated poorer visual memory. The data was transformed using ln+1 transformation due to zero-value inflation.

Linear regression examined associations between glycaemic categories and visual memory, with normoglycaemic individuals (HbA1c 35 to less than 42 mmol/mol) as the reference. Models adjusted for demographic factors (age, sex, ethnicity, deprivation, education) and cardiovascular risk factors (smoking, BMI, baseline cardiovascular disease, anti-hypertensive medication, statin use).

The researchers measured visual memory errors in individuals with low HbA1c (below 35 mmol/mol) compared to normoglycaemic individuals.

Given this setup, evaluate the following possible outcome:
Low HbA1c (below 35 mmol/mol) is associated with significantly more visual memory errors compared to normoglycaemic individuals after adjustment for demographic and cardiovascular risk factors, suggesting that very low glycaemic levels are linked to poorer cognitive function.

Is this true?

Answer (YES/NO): NO